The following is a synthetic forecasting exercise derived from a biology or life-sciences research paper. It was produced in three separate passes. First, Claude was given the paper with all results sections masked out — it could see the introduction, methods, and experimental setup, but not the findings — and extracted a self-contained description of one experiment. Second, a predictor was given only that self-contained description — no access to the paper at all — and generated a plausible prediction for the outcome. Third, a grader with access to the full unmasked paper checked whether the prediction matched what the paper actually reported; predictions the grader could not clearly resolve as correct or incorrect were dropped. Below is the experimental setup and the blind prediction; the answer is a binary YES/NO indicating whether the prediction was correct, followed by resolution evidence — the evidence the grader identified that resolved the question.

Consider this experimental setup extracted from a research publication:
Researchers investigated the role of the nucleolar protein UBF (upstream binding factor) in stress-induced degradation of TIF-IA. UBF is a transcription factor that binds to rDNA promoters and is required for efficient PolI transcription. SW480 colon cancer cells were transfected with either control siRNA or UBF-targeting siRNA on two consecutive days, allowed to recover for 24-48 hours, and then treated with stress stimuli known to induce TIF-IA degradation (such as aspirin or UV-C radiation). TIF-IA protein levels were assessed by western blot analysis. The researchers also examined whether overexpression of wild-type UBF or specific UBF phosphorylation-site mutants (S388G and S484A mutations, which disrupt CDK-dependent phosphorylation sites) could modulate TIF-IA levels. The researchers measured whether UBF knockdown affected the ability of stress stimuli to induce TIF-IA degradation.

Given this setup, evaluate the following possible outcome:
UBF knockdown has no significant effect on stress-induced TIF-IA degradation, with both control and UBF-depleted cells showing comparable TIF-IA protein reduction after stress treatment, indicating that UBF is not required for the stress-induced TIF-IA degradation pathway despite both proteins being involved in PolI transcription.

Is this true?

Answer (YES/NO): NO